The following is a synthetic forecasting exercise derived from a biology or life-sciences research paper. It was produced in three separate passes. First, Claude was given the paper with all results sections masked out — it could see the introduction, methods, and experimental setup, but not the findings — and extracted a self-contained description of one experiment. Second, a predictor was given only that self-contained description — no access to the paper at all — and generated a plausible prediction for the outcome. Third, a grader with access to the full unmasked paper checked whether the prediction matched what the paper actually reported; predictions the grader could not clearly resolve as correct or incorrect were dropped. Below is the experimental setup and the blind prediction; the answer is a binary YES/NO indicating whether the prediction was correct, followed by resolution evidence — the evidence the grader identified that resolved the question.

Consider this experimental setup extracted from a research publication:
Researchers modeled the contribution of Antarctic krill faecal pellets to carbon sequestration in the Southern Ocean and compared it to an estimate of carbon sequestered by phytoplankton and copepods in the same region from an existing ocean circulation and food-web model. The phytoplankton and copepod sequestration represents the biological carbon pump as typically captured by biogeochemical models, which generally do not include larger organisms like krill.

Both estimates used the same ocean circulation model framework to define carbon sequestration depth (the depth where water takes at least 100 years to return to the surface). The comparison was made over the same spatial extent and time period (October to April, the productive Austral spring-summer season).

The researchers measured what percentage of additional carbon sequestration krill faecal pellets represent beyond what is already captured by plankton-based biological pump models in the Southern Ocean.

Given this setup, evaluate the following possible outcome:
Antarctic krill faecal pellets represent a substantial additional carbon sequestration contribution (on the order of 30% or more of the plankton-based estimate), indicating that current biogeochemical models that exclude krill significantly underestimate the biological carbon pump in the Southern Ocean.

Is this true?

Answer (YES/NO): NO